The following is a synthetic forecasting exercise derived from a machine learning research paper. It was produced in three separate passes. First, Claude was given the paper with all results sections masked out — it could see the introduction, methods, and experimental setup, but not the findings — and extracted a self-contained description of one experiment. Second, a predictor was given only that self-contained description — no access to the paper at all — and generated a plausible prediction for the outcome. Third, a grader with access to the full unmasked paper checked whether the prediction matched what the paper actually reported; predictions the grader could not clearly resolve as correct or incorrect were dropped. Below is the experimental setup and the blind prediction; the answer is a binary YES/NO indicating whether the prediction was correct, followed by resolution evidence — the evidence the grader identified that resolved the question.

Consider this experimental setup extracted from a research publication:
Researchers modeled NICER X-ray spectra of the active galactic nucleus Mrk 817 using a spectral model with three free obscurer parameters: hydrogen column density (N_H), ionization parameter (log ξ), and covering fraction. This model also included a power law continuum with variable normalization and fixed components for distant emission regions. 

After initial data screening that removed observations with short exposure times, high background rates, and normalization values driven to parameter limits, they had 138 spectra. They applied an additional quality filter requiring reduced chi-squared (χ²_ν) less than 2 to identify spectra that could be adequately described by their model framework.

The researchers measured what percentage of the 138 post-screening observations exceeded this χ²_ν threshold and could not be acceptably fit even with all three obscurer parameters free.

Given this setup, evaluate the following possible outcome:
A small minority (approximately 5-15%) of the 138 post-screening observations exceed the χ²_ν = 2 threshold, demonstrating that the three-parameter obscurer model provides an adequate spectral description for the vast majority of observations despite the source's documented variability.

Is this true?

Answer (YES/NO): NO